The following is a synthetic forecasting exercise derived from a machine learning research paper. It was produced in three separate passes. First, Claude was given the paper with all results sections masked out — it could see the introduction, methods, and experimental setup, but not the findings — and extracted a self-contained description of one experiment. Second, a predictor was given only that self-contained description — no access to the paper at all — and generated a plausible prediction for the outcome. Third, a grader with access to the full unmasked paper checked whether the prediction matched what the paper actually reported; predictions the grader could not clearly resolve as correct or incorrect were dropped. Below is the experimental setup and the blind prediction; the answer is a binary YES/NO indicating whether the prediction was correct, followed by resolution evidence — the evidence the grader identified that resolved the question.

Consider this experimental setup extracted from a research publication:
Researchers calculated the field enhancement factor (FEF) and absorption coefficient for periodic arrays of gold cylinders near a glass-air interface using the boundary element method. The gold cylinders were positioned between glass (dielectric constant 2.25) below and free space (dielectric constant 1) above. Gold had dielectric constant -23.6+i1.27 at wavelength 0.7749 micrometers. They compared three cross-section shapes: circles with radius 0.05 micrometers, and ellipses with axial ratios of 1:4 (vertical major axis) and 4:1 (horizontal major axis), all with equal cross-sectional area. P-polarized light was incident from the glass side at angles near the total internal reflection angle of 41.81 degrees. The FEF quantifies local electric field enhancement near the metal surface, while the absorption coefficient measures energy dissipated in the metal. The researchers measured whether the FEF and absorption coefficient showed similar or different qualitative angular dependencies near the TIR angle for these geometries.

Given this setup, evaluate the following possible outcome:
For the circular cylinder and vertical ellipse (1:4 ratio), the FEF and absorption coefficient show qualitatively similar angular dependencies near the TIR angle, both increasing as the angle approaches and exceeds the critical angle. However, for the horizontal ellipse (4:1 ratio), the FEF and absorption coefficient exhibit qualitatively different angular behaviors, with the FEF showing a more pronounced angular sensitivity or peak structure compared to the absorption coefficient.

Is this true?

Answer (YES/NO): NO